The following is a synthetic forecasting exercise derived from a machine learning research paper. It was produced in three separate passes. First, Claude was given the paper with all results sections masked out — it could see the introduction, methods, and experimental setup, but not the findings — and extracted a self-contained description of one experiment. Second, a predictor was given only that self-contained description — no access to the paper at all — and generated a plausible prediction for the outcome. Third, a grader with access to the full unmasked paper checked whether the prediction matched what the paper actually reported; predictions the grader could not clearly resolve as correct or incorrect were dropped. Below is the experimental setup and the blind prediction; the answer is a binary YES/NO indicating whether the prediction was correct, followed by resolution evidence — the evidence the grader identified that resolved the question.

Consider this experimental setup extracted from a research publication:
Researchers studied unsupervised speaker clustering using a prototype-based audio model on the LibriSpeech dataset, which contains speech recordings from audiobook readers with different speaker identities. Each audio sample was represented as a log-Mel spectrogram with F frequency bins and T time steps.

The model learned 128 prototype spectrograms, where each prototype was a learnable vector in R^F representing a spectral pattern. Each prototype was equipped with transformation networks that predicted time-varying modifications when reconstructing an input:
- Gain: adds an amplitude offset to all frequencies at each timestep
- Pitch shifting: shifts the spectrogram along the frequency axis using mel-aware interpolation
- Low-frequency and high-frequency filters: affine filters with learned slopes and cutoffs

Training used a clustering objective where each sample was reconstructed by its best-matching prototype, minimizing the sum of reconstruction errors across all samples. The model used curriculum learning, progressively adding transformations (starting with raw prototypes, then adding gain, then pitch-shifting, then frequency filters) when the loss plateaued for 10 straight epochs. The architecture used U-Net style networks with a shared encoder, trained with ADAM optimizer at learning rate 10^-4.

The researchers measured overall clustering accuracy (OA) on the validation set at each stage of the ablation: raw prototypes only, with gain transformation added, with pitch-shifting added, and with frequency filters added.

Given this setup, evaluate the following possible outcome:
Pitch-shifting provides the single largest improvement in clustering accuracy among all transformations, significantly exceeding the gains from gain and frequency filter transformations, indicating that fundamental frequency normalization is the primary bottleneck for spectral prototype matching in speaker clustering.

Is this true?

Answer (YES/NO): NO